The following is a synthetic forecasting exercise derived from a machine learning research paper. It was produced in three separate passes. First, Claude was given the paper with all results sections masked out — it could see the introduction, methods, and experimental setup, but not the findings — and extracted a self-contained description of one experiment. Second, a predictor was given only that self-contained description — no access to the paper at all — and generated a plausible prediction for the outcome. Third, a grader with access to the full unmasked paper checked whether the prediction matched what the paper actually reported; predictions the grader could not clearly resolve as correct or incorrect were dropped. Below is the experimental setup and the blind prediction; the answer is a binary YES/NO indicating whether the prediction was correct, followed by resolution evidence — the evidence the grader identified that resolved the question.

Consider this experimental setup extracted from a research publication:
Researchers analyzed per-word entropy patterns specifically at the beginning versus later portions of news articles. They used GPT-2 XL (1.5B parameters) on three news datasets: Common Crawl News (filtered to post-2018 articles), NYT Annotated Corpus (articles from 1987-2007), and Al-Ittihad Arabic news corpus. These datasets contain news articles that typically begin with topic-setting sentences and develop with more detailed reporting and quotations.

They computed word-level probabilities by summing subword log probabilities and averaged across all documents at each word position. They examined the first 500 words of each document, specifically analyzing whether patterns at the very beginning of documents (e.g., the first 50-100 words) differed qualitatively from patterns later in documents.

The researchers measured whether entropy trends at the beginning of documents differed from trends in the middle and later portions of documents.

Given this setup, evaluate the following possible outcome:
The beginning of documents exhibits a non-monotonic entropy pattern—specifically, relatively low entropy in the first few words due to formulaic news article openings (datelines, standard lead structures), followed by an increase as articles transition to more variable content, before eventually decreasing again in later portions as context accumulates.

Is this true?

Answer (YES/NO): NO